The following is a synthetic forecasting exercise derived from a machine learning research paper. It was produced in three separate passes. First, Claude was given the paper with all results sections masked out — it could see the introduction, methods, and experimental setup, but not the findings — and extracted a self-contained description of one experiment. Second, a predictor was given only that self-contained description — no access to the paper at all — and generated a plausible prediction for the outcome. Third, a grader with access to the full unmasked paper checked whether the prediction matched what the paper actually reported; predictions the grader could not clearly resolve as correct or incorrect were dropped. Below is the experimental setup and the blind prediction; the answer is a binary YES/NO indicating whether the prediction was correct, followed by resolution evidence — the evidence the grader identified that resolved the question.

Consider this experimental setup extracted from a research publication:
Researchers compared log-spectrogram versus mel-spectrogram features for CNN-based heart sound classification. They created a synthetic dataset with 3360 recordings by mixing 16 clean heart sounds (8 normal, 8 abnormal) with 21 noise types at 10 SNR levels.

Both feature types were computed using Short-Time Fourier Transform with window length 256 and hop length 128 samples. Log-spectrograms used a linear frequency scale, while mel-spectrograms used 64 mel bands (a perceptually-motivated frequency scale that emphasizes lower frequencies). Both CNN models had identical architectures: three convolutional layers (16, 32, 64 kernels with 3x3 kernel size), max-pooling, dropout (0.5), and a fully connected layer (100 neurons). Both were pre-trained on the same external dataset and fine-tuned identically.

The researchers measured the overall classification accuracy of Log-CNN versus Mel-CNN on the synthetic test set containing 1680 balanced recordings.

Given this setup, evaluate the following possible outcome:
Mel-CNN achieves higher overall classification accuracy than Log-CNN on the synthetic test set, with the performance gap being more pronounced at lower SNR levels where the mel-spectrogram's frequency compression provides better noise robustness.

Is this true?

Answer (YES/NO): NO